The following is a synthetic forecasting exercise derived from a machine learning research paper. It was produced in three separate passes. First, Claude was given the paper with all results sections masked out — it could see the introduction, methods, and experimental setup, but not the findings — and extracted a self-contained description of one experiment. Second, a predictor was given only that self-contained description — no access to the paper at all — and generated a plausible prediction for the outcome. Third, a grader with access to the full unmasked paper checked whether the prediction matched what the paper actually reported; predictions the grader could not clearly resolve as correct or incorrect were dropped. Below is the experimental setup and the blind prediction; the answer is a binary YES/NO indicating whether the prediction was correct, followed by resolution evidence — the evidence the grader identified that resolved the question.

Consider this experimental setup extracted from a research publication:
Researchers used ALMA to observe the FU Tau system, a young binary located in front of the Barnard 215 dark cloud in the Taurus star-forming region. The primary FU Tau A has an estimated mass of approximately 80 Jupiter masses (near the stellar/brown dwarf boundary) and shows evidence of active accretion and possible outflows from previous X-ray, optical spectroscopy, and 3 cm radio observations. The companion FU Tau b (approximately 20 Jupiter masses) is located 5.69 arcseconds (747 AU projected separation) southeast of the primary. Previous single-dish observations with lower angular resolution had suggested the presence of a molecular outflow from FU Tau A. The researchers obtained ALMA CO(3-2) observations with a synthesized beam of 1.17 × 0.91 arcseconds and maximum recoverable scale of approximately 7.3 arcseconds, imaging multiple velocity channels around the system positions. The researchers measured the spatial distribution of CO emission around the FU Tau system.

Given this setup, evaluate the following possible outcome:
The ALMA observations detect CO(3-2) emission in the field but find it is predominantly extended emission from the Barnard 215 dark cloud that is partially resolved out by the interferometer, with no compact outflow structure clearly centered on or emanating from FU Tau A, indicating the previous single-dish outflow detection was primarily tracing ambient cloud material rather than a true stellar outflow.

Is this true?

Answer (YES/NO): YES